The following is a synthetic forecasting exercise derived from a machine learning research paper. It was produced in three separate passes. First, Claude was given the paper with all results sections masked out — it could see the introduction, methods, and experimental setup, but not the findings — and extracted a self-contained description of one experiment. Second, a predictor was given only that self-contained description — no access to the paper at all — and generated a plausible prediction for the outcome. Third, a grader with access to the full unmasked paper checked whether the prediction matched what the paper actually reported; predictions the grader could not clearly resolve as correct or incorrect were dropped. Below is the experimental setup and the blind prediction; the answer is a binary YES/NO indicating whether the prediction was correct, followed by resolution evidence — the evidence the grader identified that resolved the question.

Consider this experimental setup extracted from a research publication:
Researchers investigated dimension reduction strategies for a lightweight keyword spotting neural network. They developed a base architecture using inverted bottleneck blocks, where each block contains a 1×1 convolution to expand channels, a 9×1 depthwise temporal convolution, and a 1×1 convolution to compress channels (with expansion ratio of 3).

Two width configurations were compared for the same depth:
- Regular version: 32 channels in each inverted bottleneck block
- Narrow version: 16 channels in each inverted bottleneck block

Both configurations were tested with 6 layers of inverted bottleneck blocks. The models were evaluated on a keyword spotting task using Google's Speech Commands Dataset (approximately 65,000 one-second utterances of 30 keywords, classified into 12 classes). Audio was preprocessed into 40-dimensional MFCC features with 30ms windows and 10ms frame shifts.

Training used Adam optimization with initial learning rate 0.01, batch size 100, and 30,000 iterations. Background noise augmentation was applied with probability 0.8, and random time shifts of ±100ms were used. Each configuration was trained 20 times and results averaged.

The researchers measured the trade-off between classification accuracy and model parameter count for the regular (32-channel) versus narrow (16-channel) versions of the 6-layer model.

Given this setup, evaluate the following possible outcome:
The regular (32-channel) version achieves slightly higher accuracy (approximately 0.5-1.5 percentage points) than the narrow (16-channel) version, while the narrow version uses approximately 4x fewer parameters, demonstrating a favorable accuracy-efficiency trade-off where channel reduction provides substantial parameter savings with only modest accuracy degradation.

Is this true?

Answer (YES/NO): NO